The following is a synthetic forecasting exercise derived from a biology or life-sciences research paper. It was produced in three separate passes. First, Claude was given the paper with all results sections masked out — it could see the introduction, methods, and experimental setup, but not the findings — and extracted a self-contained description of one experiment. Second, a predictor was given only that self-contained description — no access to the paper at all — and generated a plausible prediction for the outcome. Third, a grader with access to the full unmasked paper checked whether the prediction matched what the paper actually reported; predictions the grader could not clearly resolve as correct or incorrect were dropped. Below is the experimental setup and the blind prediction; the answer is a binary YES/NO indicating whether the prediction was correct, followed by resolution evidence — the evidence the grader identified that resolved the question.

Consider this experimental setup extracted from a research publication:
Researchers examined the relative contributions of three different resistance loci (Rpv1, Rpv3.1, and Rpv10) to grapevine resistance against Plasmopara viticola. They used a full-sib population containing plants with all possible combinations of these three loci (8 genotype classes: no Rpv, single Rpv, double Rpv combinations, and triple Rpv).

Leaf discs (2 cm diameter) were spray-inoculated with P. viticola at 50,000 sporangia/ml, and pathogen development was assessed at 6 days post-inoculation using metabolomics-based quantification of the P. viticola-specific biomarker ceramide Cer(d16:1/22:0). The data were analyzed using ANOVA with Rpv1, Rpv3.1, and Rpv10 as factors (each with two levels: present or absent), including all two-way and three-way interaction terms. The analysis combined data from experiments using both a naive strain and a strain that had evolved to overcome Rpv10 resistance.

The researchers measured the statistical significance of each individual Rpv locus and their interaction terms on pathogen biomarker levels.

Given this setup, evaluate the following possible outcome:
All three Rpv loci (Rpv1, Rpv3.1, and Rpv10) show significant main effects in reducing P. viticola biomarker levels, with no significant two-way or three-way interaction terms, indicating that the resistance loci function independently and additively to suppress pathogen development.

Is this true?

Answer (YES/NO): NO